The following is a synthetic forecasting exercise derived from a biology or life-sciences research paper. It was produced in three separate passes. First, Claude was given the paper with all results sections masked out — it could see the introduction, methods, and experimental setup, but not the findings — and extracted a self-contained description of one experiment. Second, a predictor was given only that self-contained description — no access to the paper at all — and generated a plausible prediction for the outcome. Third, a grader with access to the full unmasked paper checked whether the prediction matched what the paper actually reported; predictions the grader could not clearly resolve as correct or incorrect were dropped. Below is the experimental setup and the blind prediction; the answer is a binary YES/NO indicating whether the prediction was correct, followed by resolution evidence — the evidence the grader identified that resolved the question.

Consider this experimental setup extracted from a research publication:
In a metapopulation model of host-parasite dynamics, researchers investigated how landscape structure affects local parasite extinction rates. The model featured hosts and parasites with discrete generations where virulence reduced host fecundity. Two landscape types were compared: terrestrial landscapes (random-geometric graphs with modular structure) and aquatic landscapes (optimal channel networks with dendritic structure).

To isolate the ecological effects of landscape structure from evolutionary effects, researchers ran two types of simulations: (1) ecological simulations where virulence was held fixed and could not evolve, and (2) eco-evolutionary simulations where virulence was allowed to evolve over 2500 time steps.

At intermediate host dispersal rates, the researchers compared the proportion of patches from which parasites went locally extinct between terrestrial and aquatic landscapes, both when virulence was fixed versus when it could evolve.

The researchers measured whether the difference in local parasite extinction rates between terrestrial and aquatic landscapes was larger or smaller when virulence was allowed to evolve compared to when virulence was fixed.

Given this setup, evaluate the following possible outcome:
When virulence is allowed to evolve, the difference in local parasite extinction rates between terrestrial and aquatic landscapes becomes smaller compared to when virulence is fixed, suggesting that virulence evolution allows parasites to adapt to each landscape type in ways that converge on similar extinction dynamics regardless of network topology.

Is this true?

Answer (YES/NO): NO